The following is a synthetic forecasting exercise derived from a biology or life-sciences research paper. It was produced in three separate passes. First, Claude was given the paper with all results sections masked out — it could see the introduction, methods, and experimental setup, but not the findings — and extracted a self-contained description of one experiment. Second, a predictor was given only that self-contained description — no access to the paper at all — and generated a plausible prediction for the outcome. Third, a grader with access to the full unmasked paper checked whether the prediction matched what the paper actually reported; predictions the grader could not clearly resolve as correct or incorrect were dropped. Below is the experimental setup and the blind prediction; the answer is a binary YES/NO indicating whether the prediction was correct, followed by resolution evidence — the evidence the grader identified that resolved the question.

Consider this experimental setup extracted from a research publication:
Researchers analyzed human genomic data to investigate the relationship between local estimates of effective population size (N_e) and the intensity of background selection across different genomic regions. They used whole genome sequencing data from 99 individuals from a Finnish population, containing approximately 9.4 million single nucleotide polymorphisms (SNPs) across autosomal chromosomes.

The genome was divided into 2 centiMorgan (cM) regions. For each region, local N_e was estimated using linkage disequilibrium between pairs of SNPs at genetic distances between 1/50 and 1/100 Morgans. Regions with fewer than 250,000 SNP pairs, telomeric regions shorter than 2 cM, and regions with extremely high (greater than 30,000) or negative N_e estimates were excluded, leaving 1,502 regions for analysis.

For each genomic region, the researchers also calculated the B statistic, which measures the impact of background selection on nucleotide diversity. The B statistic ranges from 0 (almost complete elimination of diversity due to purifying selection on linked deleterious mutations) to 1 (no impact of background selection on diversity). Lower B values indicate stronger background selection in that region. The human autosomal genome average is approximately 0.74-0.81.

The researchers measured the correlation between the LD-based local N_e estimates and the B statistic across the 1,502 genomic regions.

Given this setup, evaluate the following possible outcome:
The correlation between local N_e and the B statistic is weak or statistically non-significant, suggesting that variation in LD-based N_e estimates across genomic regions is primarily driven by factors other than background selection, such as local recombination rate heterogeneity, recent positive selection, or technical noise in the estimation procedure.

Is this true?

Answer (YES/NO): YES